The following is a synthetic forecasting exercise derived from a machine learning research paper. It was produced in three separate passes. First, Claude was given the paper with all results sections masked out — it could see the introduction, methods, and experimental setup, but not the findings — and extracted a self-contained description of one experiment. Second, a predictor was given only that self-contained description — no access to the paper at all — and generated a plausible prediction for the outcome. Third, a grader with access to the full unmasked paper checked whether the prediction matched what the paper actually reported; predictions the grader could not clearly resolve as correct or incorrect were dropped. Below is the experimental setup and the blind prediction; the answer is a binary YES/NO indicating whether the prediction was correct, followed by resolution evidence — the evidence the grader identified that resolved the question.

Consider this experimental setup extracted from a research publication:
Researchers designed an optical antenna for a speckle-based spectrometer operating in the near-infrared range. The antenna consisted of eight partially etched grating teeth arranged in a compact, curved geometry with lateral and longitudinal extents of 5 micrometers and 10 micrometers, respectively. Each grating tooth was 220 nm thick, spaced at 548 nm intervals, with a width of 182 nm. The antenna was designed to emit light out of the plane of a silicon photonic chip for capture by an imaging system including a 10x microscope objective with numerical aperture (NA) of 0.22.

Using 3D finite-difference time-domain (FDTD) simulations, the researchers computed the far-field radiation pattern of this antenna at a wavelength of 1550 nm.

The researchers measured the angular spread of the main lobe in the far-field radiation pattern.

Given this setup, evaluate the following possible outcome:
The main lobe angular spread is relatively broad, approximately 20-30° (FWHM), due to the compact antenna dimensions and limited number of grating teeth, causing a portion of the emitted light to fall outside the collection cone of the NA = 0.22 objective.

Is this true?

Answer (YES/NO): NO